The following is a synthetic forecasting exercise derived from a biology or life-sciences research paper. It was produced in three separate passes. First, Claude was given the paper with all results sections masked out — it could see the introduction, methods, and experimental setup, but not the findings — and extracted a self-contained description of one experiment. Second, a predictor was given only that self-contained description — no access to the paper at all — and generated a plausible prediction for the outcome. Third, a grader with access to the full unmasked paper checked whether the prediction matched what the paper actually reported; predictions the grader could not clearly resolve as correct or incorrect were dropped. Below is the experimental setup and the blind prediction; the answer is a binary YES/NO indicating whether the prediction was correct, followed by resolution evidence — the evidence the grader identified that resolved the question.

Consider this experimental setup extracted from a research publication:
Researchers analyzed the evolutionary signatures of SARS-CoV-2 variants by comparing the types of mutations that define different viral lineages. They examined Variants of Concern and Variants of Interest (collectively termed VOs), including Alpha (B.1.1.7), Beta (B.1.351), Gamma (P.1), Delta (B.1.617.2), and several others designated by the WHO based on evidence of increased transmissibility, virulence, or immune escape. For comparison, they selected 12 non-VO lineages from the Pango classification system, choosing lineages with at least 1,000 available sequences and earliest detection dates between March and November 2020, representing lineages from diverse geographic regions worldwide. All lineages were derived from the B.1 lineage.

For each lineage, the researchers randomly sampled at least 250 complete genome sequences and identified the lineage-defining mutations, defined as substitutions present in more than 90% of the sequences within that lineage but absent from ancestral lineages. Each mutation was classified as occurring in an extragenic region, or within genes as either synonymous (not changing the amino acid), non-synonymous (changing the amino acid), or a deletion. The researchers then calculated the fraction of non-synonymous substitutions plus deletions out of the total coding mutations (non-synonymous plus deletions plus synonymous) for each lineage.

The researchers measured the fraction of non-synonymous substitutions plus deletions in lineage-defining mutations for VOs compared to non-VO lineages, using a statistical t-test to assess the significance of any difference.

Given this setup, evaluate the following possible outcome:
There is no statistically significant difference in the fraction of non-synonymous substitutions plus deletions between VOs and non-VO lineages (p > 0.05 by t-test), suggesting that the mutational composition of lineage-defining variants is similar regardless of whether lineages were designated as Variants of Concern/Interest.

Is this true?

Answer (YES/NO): NO